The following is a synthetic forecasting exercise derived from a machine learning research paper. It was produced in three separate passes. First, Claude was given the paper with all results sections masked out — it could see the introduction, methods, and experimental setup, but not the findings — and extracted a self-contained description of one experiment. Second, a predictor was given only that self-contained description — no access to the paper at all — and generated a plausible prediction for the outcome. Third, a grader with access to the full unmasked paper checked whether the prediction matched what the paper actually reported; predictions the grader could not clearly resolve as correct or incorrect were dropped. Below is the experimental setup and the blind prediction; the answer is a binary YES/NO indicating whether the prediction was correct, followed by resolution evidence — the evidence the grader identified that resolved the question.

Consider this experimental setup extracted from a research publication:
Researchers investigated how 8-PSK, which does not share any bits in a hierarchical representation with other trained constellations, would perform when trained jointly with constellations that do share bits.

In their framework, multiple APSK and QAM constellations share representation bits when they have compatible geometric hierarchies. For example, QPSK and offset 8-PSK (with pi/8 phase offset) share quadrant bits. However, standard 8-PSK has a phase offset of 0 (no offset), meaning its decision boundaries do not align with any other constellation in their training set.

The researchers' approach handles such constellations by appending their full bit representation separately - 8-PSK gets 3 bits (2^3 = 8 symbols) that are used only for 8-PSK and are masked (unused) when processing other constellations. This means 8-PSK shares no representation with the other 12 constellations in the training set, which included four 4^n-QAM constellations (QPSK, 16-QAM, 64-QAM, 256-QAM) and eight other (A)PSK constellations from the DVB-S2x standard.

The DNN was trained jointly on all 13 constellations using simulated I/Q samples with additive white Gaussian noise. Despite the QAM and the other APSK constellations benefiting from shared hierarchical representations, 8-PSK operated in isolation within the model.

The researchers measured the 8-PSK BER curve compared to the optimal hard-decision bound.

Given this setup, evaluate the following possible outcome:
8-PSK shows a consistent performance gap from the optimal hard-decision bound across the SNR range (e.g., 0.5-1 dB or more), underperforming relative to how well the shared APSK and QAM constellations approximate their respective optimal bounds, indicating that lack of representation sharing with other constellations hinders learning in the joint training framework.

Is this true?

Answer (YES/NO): NO